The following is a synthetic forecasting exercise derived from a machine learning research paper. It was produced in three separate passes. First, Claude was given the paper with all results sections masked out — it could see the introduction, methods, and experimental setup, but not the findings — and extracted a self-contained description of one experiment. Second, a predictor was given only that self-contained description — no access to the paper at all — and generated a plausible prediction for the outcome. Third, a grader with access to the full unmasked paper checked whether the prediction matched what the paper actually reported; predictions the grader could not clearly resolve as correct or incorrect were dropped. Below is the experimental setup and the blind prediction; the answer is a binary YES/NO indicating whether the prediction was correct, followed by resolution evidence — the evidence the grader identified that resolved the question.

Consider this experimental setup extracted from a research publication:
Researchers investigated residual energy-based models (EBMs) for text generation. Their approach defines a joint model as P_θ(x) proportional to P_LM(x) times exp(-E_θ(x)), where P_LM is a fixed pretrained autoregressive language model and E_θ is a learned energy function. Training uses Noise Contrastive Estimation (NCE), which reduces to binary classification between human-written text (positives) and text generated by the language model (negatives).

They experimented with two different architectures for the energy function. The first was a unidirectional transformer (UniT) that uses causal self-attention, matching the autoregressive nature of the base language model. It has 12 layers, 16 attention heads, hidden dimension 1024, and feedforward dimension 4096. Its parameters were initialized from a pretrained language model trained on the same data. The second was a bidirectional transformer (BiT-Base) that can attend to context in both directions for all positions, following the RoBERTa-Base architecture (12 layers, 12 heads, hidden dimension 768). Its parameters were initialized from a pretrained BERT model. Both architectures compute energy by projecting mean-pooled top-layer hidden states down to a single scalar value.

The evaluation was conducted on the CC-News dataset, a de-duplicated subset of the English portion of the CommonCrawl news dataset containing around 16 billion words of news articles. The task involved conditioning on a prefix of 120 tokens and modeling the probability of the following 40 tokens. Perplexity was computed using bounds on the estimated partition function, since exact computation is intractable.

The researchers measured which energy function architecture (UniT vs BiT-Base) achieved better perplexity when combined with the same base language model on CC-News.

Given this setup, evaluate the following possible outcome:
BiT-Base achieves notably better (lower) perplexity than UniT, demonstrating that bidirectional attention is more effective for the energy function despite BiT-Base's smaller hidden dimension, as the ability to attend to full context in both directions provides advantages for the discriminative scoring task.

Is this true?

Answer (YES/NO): YES